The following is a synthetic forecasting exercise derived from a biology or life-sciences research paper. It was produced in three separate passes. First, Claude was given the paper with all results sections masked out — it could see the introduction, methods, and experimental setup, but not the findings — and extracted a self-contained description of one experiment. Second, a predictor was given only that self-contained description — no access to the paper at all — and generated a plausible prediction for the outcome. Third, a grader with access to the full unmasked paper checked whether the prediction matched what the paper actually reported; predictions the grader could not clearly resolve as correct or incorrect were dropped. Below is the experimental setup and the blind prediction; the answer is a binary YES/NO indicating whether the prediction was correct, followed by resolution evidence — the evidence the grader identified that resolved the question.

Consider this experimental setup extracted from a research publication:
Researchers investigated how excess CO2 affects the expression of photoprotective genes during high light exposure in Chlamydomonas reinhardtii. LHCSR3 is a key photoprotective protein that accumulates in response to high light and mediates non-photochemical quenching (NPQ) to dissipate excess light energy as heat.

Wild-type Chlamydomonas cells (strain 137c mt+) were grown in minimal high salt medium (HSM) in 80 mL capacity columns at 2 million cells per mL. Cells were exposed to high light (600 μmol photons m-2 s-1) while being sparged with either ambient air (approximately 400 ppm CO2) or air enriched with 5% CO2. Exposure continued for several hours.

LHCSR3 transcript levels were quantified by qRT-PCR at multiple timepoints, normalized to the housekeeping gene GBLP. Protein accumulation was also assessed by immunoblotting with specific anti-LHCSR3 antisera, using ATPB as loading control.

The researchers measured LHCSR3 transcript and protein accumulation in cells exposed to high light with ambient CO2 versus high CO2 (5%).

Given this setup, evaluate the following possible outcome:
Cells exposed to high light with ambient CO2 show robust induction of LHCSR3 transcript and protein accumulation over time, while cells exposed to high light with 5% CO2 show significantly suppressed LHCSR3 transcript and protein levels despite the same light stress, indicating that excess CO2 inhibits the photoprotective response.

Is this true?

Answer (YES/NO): YES